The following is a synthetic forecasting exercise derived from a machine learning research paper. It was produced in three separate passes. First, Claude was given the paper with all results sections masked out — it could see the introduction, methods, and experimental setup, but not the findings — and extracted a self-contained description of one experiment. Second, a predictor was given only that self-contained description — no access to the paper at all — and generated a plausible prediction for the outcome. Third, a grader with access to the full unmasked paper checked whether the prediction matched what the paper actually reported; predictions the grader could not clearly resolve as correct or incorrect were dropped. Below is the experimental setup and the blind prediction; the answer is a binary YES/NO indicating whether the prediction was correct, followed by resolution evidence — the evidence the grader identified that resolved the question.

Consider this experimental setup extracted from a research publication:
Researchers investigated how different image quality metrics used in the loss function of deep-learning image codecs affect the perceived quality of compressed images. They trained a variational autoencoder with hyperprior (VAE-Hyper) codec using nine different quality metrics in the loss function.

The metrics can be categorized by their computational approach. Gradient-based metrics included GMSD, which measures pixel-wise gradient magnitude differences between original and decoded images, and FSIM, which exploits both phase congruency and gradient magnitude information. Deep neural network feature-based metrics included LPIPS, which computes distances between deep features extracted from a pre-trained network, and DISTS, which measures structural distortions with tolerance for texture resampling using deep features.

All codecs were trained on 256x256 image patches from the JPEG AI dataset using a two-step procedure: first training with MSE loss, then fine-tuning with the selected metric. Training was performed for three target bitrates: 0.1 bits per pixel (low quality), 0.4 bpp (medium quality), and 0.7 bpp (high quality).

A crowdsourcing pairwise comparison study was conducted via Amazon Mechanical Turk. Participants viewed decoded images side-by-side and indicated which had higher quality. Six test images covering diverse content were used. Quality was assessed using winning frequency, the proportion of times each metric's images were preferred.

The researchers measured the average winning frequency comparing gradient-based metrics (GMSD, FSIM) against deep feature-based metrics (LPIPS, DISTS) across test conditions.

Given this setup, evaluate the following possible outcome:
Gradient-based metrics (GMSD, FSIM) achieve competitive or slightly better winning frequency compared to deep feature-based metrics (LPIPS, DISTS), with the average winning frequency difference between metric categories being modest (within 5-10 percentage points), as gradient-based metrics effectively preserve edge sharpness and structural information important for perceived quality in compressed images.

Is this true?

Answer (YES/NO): NO